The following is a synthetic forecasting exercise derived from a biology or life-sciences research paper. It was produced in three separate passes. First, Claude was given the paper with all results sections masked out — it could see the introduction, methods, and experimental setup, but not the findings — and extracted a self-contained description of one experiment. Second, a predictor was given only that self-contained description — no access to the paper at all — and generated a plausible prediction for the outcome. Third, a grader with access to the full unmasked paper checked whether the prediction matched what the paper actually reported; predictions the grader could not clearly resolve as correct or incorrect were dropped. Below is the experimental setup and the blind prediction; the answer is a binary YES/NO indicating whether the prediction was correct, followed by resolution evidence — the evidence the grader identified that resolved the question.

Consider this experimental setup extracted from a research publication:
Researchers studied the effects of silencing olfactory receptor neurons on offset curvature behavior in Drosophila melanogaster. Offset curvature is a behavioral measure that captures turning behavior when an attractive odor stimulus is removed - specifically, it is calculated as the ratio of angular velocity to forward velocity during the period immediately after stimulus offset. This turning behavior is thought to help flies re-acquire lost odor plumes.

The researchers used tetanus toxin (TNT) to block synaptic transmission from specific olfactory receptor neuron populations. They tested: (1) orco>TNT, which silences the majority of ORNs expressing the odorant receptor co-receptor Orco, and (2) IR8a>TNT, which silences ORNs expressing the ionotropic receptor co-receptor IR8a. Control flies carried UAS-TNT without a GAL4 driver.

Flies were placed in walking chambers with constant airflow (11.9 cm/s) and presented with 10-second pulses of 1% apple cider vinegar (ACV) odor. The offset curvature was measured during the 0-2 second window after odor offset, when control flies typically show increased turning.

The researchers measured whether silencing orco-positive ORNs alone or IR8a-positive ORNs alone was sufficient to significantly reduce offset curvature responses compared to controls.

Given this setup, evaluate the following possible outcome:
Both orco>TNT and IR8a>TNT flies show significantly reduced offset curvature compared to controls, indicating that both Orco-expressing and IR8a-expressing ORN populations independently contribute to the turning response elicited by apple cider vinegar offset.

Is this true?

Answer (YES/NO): YES